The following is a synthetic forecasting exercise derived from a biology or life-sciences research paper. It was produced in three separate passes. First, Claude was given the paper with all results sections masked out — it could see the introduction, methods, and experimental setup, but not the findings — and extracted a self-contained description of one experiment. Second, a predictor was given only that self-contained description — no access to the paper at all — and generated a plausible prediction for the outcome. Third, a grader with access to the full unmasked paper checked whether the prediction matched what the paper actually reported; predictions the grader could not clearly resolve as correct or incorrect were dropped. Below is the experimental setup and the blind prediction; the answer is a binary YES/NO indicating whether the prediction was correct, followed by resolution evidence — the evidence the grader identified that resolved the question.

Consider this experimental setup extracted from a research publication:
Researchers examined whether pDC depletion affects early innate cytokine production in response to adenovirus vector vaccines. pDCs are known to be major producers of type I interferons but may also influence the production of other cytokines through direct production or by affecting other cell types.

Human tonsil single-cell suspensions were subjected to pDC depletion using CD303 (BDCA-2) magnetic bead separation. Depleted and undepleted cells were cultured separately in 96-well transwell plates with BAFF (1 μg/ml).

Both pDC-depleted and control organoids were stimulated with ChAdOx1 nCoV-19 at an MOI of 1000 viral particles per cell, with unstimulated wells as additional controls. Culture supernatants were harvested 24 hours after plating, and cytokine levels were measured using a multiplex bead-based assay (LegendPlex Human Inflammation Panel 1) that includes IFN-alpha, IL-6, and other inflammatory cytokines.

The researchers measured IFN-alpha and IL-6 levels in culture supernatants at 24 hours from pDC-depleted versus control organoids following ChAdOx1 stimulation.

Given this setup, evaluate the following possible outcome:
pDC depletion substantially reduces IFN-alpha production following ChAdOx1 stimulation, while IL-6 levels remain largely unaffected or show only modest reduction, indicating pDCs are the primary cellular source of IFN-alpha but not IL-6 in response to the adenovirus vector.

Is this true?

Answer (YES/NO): NO